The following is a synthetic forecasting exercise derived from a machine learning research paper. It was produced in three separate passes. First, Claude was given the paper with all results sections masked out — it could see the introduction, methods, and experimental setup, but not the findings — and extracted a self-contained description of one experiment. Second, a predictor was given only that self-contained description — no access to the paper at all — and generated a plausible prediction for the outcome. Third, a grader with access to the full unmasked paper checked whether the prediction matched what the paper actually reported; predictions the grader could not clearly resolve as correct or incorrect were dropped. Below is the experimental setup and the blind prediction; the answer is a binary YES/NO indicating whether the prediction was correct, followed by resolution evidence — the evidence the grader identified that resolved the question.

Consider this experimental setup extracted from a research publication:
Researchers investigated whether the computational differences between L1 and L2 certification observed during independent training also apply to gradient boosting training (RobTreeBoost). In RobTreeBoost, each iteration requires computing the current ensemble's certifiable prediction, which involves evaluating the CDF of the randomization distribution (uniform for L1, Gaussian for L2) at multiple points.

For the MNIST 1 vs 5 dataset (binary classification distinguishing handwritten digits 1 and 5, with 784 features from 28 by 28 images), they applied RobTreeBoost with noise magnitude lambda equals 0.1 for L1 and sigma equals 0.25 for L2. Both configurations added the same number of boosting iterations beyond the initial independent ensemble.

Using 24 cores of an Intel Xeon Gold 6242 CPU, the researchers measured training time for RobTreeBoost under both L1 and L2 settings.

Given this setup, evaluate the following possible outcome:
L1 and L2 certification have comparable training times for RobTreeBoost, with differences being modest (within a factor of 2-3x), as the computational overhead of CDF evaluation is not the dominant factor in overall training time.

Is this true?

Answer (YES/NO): YES